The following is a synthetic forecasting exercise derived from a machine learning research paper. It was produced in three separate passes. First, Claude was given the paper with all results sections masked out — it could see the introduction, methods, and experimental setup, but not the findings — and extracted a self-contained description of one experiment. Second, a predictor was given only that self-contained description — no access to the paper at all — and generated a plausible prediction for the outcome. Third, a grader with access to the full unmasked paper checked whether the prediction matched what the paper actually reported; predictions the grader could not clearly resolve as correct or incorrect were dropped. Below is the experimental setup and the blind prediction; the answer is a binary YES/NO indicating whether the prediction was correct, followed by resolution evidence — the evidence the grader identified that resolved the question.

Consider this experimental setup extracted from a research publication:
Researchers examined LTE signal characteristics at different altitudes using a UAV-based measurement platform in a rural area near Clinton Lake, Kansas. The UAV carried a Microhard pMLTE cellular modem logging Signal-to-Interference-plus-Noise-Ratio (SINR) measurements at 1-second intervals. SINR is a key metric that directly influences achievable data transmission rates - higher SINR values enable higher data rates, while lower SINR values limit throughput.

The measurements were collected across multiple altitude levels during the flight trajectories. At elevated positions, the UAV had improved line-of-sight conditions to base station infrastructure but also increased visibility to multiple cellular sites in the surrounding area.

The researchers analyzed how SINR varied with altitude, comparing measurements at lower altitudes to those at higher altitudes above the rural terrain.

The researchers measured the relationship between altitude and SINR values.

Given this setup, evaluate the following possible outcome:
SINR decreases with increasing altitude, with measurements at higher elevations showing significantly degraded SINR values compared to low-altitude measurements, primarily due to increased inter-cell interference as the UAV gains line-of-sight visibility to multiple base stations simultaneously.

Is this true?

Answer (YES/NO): YES